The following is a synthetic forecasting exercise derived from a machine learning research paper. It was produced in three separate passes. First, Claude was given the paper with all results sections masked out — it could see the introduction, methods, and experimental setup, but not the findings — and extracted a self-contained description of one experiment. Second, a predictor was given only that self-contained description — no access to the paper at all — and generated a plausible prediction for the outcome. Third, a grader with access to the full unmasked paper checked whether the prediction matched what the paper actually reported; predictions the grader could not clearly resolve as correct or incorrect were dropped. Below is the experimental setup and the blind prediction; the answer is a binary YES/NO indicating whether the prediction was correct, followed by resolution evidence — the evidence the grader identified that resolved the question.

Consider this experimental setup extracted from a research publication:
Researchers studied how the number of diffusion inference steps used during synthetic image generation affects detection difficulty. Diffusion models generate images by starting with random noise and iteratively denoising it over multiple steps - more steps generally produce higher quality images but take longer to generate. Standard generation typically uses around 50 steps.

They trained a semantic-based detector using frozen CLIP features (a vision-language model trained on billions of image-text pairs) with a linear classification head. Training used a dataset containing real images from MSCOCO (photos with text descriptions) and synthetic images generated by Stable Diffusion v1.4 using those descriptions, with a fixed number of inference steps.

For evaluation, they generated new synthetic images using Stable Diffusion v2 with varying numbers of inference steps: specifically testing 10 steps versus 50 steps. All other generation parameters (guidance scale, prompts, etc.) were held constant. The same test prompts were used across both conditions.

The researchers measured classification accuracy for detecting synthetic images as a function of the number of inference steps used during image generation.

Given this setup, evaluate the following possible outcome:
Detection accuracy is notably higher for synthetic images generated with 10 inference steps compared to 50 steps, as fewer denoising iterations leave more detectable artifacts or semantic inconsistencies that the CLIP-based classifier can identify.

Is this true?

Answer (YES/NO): NO